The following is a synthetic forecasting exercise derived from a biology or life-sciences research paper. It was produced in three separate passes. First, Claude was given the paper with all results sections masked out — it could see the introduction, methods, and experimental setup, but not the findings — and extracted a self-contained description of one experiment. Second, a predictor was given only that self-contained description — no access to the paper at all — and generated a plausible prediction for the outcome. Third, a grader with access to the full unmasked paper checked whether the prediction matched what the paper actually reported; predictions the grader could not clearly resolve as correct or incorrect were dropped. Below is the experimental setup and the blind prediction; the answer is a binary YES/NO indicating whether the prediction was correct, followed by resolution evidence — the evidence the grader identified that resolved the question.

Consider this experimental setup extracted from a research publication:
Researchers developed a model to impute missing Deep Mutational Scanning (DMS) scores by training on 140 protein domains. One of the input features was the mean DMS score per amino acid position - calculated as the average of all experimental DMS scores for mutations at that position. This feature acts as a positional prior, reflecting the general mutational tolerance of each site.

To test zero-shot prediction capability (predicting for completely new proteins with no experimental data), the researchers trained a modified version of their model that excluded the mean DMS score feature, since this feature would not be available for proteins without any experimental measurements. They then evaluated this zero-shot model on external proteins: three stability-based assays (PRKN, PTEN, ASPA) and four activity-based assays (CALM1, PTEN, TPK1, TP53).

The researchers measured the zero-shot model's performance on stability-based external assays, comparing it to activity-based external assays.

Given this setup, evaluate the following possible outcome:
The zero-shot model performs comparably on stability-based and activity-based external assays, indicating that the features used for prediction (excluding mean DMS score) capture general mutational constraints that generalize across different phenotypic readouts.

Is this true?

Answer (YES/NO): NO